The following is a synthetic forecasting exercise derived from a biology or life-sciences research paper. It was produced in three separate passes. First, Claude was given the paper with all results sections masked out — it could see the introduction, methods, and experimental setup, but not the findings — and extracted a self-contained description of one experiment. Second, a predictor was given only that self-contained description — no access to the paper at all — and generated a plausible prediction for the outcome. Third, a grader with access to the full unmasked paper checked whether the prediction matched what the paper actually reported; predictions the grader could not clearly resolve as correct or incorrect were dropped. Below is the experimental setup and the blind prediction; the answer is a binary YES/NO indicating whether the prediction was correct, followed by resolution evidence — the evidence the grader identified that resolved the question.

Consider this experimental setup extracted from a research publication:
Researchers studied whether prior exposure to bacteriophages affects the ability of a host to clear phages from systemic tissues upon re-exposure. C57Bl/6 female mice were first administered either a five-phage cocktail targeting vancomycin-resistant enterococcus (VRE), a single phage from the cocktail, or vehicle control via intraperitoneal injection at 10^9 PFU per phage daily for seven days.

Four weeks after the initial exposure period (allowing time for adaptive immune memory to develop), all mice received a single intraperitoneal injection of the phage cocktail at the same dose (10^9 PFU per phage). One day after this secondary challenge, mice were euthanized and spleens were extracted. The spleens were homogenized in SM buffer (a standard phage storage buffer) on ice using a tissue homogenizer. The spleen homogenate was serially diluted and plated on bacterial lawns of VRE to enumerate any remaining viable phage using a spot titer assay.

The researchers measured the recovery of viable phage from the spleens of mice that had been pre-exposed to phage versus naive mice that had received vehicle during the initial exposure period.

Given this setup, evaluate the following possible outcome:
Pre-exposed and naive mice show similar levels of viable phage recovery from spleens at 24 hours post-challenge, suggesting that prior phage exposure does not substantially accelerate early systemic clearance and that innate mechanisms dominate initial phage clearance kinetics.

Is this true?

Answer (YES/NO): NO